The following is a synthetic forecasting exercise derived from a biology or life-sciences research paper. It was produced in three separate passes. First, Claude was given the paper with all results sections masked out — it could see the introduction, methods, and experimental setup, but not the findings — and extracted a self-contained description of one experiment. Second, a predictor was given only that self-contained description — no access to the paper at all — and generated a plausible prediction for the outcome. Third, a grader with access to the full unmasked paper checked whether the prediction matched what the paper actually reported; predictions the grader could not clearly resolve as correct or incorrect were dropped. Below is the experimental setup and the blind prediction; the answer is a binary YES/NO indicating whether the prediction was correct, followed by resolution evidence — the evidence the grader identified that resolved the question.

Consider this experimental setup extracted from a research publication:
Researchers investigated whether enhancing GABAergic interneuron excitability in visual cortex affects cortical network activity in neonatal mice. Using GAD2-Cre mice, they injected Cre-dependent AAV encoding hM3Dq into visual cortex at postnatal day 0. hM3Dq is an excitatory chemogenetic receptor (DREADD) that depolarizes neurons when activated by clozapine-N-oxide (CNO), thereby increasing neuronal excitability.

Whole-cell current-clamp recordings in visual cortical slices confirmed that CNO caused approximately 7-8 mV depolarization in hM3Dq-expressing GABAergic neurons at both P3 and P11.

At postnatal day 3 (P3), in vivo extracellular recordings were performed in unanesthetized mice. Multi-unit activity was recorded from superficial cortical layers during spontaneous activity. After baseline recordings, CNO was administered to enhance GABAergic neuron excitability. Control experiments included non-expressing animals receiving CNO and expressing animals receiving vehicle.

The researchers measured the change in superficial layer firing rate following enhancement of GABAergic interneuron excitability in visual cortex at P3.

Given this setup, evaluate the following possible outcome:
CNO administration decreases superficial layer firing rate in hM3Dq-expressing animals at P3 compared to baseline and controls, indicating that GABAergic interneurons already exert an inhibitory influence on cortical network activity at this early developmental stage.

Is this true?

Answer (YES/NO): YES